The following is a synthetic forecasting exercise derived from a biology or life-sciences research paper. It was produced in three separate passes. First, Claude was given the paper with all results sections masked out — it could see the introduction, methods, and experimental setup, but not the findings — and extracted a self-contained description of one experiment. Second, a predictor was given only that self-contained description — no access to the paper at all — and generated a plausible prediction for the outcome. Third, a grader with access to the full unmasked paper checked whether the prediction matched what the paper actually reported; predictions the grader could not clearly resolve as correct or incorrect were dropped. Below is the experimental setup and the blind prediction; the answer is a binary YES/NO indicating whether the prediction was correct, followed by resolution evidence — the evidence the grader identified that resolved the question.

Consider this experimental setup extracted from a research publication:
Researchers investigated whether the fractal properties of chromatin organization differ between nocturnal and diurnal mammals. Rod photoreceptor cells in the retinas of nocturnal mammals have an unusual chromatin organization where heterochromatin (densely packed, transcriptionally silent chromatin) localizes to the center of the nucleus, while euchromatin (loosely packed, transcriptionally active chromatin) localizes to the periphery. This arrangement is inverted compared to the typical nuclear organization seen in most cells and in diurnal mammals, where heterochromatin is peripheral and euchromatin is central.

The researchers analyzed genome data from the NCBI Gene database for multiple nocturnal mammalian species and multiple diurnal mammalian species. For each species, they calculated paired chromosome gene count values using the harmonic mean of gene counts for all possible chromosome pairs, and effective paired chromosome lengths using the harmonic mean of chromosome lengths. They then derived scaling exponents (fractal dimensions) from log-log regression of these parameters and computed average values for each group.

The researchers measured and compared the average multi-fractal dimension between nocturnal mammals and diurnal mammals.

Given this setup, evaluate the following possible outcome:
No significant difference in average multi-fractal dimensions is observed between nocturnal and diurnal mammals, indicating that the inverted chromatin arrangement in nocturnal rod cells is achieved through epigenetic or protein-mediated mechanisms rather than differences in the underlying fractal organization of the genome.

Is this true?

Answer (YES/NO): NO